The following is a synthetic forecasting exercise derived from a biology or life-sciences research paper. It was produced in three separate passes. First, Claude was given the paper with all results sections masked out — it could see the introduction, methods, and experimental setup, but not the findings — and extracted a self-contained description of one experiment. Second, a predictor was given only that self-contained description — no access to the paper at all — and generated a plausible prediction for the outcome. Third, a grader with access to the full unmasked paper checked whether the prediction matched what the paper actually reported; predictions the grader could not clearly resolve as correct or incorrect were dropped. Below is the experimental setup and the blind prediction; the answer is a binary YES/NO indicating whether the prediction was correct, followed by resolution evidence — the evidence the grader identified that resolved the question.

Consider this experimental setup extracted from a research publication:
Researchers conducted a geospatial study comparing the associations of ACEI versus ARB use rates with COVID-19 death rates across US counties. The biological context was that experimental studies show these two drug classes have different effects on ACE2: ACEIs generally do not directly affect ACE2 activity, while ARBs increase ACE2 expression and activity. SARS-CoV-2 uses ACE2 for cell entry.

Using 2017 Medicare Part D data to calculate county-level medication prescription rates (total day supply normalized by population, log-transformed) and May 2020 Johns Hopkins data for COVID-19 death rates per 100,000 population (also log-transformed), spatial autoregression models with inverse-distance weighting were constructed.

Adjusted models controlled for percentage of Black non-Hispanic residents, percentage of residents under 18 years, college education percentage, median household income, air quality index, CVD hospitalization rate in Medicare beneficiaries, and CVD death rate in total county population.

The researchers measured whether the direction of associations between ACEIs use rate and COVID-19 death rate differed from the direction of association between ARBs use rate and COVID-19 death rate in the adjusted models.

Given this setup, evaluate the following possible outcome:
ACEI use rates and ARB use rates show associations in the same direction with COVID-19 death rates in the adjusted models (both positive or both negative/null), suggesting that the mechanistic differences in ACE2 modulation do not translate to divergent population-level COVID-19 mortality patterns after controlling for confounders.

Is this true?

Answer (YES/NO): NO